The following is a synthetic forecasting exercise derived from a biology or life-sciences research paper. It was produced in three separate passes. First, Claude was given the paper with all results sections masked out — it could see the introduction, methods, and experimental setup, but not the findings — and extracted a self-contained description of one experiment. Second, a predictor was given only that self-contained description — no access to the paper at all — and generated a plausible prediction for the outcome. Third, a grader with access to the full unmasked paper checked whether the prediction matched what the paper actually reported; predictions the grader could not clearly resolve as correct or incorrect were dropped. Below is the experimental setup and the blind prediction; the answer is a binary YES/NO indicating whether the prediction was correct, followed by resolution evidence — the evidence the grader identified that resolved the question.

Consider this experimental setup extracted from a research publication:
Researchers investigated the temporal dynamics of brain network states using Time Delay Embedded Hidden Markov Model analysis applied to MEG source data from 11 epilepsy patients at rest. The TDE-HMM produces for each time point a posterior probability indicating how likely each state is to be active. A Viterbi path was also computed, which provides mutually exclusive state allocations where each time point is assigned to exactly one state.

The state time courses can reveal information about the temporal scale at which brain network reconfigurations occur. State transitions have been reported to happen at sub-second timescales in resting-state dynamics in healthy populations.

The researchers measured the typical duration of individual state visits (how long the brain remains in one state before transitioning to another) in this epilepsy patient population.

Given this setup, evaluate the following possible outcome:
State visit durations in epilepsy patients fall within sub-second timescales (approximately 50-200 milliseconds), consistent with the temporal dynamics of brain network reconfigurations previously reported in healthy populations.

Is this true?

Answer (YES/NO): YES